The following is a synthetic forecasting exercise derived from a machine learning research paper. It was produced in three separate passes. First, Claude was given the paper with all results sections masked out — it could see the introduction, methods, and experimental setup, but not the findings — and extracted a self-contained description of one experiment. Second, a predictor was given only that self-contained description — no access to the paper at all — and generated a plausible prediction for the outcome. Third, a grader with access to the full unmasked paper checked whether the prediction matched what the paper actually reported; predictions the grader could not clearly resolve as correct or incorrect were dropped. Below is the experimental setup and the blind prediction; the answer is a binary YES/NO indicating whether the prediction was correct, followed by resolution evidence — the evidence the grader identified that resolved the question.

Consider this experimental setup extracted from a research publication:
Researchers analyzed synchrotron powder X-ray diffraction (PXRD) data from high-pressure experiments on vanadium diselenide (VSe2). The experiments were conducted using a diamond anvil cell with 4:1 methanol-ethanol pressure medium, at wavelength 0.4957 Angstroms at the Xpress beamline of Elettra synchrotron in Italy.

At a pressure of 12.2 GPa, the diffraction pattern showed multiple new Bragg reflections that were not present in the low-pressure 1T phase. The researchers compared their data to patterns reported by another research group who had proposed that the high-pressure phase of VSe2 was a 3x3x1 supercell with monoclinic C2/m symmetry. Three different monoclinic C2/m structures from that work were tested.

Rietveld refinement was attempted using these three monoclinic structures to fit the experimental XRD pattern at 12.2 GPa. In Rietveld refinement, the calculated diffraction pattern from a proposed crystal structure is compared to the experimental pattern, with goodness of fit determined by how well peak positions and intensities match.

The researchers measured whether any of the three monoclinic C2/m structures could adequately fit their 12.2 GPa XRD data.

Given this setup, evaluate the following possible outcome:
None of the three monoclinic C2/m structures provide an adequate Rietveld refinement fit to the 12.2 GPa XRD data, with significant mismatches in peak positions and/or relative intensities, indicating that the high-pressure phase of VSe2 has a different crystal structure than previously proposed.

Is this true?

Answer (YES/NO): YES